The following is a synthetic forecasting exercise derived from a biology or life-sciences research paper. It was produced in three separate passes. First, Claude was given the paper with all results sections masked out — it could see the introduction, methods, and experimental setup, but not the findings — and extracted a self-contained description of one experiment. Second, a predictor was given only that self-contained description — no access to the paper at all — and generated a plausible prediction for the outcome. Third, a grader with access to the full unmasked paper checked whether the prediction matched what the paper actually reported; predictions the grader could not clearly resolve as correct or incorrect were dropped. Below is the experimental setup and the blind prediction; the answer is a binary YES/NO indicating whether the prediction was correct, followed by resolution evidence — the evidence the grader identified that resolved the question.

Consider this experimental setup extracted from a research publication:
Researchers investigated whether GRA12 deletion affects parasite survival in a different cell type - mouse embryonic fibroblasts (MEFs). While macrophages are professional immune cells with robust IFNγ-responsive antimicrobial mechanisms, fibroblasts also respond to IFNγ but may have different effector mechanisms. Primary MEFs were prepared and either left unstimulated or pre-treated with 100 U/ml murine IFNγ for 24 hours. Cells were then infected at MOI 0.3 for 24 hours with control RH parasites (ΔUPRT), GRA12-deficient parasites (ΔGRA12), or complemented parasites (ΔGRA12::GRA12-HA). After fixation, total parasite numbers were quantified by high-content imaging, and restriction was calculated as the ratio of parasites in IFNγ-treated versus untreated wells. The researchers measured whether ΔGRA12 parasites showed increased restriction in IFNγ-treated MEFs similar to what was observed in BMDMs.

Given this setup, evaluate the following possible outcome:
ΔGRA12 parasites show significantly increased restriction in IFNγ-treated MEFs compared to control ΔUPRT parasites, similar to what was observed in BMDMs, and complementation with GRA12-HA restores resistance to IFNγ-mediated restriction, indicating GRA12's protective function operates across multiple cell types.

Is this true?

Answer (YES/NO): NO